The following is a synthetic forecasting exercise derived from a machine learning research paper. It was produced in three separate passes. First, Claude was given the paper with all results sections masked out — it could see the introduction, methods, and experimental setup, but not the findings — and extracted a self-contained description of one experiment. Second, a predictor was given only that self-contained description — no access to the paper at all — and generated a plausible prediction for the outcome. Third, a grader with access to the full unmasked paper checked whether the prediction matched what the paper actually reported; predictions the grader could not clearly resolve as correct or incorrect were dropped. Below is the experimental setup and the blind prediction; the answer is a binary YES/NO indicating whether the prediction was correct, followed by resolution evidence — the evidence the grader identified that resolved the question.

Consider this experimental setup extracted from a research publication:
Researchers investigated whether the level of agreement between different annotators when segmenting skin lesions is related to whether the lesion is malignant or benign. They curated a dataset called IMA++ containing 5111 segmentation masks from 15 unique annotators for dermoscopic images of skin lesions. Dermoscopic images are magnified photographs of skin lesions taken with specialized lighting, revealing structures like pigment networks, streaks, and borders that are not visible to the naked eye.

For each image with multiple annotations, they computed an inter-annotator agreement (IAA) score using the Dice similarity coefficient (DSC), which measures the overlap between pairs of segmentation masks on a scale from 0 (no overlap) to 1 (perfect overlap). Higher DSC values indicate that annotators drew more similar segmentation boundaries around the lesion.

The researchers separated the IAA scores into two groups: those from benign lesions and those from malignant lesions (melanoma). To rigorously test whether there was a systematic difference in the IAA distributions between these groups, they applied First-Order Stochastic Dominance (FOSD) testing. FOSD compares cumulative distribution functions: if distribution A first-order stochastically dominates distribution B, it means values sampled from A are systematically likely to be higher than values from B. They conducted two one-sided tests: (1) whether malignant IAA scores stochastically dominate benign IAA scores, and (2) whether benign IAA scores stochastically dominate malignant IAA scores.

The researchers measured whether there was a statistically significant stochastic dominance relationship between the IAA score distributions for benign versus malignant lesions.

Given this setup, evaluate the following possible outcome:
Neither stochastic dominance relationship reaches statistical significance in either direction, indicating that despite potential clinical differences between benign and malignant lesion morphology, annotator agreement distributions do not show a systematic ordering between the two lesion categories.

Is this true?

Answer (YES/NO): NO